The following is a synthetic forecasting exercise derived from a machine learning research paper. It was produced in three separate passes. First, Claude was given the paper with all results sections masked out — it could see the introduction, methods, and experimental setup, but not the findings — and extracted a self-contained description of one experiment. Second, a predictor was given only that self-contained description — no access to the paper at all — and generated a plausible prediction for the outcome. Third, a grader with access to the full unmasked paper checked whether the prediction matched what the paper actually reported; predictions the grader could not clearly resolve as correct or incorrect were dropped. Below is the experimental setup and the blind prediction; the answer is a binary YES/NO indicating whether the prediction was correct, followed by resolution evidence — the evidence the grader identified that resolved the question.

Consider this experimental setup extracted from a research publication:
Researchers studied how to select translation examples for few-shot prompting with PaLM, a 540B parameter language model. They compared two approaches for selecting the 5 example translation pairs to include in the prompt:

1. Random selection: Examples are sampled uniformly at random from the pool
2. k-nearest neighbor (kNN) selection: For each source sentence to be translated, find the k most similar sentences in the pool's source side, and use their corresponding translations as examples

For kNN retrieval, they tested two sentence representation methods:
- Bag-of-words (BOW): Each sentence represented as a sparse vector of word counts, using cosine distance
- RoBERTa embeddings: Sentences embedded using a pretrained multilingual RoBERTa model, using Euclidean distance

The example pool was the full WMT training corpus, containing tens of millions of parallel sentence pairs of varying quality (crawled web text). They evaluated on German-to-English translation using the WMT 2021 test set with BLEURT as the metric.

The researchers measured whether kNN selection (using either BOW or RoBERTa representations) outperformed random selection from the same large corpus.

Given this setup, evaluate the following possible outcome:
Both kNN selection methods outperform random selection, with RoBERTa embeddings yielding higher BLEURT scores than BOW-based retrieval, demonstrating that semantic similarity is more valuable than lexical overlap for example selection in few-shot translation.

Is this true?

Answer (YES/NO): NO